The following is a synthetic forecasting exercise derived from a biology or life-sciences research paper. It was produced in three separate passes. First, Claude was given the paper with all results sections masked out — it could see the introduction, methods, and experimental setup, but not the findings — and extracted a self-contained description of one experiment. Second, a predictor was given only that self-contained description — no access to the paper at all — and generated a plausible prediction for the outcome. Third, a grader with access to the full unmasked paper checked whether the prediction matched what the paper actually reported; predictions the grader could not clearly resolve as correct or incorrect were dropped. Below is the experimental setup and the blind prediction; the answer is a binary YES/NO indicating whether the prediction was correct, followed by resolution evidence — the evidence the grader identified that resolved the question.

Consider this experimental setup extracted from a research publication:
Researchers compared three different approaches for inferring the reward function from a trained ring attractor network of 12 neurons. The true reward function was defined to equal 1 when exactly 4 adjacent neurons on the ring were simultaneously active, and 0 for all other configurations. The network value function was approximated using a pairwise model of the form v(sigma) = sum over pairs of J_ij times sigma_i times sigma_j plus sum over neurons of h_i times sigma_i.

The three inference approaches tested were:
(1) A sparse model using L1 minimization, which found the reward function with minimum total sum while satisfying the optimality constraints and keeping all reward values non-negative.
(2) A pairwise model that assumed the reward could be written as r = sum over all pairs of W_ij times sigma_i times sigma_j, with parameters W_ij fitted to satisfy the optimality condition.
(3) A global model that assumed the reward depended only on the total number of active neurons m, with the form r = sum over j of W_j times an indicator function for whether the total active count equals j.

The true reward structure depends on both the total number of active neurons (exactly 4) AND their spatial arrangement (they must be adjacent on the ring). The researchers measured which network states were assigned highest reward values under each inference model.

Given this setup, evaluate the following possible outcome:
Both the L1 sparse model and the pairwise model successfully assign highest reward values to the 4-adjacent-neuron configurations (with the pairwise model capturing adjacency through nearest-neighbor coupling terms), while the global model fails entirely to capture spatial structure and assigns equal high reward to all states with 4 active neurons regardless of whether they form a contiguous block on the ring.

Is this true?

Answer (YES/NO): NO